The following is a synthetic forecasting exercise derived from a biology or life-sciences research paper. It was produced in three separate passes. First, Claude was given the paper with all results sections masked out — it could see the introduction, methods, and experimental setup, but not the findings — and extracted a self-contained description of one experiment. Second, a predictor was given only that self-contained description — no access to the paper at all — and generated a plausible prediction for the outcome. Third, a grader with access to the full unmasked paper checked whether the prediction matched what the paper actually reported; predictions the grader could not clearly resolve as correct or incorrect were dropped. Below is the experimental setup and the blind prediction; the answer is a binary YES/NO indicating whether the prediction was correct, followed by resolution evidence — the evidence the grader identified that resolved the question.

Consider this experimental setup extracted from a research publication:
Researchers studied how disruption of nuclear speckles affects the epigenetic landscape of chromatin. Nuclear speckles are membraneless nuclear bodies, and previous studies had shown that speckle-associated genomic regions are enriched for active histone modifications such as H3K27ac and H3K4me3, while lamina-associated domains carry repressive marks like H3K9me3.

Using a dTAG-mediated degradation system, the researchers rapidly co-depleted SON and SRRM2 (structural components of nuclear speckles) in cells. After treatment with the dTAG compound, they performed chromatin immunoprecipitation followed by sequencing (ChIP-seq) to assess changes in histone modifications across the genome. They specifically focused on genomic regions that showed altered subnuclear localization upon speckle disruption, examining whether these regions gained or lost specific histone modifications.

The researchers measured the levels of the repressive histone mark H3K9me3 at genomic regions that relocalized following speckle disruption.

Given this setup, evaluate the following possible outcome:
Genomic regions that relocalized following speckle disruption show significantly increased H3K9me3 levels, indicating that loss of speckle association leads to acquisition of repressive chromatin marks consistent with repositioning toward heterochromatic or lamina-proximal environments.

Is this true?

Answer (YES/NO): YES